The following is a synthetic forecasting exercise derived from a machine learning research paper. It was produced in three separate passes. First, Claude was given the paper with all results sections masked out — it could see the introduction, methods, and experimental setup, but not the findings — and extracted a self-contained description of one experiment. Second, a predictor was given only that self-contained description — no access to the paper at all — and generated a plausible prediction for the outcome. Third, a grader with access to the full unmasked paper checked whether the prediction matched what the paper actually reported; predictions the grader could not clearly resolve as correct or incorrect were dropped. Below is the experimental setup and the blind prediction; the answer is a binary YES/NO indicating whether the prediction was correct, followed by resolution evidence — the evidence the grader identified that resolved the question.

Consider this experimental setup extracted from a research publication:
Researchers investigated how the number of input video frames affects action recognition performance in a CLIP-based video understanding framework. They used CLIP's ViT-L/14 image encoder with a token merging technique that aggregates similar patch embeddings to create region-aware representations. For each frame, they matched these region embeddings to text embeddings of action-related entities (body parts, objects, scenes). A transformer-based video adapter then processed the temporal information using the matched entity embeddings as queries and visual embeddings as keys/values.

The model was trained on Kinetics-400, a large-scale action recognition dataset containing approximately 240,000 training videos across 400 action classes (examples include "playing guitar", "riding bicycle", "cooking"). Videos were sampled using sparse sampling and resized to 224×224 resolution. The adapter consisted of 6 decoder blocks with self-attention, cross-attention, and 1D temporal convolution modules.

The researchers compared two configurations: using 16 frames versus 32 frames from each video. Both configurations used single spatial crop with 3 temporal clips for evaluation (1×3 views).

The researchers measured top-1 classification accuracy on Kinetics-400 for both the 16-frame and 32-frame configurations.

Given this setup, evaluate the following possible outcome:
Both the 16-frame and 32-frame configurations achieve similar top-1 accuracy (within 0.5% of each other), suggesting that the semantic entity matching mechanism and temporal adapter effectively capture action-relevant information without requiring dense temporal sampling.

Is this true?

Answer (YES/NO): YES